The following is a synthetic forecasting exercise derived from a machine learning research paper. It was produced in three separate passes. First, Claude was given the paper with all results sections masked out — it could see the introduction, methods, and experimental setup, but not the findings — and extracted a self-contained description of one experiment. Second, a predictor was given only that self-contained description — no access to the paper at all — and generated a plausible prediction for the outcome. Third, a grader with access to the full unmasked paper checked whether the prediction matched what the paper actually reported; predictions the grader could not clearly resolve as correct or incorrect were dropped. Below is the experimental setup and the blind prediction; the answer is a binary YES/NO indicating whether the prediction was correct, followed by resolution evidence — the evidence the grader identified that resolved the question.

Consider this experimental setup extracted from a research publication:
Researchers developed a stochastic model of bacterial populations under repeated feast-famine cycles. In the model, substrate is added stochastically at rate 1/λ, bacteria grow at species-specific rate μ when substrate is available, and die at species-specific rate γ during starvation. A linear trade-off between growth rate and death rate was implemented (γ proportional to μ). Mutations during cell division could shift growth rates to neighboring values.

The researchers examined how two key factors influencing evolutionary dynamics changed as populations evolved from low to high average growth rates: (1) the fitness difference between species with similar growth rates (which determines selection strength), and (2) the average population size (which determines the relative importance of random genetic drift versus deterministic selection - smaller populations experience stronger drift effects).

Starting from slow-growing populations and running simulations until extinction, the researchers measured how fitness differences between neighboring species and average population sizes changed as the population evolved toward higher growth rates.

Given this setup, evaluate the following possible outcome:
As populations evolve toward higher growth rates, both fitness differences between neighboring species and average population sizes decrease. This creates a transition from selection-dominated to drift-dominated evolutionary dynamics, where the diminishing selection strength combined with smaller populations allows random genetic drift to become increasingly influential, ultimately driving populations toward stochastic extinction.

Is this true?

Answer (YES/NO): YES